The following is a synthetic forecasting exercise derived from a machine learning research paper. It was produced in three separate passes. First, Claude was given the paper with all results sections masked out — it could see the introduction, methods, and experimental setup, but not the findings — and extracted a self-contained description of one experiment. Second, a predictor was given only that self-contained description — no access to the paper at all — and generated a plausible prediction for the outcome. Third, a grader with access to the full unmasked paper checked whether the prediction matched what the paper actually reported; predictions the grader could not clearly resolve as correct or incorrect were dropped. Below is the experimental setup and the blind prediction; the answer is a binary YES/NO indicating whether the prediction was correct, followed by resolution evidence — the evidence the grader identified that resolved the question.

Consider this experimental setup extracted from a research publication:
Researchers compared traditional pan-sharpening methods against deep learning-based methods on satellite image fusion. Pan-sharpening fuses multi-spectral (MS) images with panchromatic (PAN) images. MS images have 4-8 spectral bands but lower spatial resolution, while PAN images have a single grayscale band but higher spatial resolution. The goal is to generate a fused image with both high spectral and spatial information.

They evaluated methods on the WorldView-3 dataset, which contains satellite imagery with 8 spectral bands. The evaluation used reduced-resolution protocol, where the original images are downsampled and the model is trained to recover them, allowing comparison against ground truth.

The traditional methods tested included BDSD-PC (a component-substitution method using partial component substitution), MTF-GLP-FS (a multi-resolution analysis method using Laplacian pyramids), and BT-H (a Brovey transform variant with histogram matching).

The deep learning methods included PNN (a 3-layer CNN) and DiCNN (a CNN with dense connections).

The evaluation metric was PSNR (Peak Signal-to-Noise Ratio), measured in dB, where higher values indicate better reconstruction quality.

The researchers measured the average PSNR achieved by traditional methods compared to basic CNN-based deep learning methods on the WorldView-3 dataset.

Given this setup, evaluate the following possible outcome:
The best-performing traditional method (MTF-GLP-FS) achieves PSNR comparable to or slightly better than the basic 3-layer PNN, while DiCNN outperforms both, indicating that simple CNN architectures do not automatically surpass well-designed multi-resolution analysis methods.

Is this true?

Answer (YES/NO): NO